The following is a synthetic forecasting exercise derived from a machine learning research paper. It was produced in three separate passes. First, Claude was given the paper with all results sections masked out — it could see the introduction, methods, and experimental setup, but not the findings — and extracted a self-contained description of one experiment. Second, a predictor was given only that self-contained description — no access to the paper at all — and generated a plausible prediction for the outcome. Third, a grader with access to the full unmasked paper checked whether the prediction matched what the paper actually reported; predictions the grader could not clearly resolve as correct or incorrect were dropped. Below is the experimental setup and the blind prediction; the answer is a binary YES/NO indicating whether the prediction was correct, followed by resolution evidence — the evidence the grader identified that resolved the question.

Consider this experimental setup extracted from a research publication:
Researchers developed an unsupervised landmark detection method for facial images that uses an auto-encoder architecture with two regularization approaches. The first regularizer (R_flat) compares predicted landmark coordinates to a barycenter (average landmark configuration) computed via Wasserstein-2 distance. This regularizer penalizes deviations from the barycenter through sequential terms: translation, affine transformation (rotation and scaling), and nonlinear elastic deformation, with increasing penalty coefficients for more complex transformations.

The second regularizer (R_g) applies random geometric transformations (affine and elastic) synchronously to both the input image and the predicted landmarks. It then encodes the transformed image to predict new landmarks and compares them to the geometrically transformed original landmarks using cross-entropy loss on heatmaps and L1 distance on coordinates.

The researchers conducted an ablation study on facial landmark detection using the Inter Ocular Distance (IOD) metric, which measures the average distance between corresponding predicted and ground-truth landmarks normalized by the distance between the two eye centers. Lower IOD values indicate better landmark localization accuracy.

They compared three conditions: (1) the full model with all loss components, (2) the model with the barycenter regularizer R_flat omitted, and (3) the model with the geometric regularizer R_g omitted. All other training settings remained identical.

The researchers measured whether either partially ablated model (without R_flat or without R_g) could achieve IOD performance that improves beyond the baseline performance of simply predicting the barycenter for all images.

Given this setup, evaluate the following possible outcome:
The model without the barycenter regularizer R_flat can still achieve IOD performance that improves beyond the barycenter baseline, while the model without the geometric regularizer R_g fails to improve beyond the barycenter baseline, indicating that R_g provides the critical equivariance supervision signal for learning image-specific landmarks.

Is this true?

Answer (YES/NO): NO